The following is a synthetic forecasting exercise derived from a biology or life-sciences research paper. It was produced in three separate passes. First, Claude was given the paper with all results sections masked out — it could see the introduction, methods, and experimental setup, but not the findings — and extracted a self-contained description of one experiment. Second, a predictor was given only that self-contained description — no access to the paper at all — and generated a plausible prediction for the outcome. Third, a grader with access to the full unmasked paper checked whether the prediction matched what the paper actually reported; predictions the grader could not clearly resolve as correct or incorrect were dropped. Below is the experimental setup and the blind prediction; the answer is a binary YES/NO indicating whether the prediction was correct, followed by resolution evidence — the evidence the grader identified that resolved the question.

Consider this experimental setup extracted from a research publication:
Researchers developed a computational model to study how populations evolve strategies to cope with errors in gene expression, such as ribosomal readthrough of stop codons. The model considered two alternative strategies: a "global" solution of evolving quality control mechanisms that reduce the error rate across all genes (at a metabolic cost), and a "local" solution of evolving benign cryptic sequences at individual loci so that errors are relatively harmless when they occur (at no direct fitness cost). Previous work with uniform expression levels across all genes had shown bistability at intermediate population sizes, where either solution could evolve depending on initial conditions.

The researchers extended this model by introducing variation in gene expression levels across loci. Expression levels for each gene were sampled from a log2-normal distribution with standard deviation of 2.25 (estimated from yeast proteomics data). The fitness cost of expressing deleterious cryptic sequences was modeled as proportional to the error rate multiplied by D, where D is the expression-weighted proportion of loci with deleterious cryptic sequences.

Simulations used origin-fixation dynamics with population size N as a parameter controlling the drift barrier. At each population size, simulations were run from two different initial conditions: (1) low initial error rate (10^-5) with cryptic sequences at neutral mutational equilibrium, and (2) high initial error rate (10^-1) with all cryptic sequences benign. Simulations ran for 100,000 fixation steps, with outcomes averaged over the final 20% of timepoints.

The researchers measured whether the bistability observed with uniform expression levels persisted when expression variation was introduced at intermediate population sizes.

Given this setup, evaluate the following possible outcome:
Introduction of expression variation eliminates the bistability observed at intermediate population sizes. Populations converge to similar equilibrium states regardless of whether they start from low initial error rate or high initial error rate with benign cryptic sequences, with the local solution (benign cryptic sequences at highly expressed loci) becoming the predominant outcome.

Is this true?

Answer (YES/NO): NO